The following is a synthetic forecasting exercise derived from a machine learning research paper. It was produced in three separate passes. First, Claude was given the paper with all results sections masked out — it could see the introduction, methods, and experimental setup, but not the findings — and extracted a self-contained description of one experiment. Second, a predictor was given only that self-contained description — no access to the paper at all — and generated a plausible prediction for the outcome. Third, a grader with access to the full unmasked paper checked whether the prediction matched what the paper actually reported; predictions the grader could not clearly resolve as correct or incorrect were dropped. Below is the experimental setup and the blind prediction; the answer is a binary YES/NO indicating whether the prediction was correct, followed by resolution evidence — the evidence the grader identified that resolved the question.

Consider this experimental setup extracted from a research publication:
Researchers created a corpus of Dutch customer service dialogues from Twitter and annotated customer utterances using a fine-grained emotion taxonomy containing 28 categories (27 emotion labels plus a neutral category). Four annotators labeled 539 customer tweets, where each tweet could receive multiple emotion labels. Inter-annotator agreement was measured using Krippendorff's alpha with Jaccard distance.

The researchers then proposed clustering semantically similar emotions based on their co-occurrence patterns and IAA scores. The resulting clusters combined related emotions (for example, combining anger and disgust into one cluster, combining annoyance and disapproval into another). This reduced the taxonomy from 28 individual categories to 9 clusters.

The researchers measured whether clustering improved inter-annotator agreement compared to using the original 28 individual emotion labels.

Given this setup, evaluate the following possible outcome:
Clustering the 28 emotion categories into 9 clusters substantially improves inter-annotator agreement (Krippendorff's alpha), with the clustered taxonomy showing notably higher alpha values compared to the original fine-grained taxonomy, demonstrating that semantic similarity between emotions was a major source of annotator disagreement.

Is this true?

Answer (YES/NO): YES